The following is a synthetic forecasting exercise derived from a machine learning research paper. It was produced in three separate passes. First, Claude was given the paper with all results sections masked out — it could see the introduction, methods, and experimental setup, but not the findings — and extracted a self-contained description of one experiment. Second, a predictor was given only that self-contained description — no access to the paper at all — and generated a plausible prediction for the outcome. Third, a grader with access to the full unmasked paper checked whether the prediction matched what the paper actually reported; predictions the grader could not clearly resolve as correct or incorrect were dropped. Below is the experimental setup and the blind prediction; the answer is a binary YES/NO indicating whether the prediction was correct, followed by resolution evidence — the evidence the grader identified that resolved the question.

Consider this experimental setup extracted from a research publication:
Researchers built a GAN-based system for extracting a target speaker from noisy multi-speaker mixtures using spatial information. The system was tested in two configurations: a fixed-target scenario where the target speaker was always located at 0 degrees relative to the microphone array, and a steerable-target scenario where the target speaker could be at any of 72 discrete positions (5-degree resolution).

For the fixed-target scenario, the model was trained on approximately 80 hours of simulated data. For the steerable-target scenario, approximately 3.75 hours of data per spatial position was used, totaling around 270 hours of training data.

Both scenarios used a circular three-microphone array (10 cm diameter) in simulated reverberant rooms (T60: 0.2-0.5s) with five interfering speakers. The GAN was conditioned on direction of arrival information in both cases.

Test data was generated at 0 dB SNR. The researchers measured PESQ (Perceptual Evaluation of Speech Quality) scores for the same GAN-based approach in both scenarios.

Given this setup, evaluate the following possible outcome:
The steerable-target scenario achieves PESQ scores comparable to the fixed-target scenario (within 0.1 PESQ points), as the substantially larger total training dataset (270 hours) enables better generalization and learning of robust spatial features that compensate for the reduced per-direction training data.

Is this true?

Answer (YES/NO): NO